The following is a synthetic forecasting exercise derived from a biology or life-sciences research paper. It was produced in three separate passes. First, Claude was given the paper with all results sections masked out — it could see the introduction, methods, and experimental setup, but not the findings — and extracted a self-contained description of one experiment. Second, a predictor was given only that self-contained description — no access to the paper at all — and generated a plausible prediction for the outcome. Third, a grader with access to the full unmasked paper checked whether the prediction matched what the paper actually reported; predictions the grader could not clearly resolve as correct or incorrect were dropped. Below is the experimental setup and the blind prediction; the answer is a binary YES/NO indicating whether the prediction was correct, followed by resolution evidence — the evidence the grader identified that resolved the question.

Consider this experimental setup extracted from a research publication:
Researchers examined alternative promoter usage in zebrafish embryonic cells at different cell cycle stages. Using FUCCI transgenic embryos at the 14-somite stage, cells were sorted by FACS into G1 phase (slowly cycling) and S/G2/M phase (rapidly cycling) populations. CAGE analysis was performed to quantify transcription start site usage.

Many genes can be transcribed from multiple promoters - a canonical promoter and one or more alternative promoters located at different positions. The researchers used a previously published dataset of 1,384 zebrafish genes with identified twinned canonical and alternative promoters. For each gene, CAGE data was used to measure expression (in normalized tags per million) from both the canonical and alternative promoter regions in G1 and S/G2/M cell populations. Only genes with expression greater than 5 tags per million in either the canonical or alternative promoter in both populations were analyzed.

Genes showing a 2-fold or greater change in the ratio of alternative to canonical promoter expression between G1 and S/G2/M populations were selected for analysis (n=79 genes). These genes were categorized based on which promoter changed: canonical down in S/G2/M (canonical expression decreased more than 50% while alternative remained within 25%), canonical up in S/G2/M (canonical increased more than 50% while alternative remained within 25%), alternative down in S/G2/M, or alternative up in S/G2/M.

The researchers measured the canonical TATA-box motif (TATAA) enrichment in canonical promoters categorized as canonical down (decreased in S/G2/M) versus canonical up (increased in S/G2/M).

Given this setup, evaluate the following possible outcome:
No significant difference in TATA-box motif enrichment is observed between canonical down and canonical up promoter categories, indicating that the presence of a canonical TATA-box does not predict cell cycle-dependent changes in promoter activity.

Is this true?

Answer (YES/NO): NO